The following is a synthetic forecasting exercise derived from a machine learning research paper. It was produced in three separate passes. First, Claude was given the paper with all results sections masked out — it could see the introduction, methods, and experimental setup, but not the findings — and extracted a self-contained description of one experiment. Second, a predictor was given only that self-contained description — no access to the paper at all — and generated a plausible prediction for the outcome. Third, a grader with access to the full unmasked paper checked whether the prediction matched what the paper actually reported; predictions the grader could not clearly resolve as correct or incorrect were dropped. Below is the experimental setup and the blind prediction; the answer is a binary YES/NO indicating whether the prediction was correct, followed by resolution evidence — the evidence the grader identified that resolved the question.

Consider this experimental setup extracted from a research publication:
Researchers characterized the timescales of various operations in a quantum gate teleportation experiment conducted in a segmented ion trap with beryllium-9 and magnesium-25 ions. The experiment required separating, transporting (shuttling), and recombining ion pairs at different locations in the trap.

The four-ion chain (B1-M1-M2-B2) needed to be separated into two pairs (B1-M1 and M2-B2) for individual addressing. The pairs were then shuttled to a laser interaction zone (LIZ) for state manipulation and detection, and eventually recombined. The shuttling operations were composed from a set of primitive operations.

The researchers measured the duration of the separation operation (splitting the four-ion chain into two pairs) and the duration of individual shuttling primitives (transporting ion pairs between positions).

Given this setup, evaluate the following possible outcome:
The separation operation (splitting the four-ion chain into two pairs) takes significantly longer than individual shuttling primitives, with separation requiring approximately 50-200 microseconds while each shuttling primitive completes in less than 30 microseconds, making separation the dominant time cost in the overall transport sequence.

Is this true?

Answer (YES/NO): NO